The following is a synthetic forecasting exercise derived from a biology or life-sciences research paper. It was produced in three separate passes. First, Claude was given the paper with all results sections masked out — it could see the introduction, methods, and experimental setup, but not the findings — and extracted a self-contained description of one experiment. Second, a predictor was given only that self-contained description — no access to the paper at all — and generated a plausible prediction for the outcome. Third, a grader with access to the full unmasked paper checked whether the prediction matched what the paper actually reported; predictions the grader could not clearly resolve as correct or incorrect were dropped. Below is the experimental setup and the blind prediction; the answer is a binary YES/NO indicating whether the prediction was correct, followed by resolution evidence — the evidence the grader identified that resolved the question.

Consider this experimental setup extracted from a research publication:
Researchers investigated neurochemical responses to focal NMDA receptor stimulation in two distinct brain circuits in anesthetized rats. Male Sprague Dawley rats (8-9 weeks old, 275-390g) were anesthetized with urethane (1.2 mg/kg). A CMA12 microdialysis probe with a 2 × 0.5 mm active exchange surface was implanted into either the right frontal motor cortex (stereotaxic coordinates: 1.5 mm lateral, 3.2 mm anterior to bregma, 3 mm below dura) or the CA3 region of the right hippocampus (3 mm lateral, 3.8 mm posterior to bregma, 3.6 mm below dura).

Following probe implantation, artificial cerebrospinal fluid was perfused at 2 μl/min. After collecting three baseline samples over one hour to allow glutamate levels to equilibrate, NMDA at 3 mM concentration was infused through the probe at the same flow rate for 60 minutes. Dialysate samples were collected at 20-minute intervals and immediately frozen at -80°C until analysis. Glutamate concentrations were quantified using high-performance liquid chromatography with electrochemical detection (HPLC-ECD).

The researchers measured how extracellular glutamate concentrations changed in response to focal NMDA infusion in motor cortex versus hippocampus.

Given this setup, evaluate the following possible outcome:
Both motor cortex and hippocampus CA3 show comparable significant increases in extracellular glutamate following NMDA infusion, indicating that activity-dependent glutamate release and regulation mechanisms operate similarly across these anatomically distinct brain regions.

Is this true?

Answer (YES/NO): NO